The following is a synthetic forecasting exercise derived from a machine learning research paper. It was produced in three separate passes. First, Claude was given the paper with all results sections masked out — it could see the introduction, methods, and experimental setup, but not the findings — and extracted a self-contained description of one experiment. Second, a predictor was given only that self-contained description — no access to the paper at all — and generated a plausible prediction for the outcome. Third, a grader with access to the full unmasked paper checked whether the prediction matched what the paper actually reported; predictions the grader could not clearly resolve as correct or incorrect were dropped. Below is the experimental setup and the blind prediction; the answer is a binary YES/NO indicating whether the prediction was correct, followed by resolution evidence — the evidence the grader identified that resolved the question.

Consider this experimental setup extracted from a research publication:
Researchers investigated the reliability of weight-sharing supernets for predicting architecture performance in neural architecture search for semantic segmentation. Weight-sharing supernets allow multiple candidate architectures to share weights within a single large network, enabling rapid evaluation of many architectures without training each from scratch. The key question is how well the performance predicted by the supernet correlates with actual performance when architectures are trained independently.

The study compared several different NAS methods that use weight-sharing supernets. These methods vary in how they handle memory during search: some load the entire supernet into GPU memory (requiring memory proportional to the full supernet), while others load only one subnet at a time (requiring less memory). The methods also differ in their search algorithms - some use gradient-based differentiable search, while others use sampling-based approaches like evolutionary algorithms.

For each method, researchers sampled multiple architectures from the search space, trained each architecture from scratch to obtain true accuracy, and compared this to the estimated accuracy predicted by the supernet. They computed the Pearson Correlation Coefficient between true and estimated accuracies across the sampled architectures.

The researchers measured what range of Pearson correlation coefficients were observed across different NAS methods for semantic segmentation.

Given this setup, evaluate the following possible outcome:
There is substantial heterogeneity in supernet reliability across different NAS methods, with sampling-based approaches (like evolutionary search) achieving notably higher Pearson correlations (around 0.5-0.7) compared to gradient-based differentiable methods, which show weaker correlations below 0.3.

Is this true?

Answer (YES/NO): NO